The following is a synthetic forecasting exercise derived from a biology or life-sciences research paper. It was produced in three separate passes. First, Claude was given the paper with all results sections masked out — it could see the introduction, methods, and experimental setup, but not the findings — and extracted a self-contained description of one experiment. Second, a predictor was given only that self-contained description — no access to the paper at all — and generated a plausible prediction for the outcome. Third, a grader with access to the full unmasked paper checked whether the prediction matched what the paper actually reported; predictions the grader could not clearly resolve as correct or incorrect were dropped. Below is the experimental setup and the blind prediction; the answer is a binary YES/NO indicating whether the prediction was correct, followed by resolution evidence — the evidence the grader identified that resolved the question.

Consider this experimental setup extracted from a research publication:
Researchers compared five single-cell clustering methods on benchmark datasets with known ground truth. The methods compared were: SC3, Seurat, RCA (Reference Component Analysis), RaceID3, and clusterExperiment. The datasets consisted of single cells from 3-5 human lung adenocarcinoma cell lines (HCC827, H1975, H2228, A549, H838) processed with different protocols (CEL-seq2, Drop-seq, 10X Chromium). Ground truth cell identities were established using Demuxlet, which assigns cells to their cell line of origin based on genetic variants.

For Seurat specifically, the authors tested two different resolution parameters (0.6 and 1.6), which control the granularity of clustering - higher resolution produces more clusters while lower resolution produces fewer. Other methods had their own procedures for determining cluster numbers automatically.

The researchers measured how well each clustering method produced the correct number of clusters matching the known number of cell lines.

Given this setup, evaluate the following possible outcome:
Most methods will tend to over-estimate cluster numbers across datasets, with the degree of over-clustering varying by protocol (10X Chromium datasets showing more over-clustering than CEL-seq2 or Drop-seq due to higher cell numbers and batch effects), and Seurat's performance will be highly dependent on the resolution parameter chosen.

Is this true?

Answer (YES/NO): NO